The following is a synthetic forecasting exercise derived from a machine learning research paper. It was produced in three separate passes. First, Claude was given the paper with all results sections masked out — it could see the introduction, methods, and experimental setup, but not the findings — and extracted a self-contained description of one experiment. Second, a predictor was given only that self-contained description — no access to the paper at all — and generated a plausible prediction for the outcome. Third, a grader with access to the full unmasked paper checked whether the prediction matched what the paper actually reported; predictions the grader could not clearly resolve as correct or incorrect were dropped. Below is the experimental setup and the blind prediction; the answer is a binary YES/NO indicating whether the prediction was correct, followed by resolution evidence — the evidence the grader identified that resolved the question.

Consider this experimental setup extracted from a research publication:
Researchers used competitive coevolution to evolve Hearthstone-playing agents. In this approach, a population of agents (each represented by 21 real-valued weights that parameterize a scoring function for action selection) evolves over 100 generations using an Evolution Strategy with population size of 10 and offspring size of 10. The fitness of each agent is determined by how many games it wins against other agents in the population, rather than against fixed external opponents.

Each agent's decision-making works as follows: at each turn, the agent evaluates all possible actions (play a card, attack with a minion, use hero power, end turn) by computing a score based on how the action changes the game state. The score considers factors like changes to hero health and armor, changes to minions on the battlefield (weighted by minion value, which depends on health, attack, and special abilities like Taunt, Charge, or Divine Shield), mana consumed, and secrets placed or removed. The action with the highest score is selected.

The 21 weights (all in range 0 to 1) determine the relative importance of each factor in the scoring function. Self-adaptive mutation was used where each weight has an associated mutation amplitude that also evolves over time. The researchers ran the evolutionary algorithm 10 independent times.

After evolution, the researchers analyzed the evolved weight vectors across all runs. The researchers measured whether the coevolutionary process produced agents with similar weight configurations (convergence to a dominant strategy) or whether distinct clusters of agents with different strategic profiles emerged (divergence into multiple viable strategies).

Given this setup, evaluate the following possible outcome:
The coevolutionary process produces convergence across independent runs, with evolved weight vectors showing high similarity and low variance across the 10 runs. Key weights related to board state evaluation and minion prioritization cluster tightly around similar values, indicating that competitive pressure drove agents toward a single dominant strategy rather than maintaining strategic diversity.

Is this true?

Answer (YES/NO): NO